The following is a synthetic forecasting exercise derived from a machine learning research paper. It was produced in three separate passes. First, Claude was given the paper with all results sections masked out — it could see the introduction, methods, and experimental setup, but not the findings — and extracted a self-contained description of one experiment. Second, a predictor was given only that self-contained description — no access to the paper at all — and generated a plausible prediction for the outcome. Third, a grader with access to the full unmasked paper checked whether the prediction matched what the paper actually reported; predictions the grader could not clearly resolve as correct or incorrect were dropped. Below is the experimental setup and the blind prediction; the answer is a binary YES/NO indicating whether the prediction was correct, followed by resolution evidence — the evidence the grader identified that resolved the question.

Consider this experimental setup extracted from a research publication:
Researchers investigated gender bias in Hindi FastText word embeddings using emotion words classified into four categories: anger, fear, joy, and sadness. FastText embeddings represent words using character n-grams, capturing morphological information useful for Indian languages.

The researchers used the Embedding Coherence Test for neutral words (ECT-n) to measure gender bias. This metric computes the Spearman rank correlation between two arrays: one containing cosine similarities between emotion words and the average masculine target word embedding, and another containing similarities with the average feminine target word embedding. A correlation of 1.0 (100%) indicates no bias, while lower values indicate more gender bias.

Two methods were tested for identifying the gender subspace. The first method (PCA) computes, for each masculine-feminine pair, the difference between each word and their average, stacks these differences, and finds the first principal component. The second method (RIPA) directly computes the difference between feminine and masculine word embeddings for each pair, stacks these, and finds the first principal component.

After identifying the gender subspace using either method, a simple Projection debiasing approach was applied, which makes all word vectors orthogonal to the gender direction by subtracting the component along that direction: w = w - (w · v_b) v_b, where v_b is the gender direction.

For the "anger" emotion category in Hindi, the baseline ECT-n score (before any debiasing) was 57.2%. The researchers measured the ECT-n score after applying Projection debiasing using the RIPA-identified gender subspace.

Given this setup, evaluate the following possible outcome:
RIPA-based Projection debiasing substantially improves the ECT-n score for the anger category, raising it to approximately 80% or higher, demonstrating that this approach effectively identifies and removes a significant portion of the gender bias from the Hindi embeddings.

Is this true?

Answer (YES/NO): NO